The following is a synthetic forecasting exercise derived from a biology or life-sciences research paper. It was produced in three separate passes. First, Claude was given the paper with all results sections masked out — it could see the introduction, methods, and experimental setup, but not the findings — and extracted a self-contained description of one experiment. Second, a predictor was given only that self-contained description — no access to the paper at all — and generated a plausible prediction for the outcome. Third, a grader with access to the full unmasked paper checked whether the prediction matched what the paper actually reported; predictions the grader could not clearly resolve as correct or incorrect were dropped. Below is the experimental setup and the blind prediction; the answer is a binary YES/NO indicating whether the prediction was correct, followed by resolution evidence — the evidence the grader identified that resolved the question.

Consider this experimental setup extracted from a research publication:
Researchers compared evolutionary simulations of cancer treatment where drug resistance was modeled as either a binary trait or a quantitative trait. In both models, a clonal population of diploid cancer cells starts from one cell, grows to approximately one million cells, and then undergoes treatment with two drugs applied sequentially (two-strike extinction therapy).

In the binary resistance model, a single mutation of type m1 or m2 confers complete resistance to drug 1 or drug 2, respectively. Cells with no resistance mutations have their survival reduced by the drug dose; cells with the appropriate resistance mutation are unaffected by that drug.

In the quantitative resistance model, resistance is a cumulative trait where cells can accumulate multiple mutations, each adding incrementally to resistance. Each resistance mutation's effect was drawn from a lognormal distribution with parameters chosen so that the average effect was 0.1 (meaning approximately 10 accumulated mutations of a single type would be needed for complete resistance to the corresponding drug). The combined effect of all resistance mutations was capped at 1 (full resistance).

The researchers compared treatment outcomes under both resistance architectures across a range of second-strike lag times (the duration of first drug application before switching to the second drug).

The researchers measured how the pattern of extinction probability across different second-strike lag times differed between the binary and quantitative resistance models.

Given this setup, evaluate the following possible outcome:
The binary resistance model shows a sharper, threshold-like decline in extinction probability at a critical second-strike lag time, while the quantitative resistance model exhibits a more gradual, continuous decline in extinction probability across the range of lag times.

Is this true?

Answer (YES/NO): NO